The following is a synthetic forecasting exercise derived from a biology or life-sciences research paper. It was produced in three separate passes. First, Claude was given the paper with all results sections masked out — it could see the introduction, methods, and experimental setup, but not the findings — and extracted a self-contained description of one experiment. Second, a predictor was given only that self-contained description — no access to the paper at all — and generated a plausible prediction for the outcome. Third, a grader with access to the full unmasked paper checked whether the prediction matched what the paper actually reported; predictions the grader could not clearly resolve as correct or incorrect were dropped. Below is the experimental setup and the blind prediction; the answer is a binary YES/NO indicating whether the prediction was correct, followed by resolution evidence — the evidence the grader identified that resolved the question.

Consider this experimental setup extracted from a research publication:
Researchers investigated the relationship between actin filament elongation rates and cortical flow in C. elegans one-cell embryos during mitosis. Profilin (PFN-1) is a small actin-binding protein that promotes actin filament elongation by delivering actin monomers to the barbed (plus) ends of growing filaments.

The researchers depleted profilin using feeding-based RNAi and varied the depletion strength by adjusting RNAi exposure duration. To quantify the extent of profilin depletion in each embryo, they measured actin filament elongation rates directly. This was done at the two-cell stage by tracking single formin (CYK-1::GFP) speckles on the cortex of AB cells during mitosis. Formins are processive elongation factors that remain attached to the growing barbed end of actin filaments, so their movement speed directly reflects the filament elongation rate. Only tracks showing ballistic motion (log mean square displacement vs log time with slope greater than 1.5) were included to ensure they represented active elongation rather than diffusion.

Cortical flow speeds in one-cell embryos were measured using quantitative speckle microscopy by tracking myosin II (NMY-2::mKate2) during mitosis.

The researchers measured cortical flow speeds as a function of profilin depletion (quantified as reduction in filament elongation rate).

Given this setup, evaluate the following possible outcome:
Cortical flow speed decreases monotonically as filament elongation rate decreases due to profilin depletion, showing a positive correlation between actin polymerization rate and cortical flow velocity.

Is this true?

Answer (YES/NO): NO